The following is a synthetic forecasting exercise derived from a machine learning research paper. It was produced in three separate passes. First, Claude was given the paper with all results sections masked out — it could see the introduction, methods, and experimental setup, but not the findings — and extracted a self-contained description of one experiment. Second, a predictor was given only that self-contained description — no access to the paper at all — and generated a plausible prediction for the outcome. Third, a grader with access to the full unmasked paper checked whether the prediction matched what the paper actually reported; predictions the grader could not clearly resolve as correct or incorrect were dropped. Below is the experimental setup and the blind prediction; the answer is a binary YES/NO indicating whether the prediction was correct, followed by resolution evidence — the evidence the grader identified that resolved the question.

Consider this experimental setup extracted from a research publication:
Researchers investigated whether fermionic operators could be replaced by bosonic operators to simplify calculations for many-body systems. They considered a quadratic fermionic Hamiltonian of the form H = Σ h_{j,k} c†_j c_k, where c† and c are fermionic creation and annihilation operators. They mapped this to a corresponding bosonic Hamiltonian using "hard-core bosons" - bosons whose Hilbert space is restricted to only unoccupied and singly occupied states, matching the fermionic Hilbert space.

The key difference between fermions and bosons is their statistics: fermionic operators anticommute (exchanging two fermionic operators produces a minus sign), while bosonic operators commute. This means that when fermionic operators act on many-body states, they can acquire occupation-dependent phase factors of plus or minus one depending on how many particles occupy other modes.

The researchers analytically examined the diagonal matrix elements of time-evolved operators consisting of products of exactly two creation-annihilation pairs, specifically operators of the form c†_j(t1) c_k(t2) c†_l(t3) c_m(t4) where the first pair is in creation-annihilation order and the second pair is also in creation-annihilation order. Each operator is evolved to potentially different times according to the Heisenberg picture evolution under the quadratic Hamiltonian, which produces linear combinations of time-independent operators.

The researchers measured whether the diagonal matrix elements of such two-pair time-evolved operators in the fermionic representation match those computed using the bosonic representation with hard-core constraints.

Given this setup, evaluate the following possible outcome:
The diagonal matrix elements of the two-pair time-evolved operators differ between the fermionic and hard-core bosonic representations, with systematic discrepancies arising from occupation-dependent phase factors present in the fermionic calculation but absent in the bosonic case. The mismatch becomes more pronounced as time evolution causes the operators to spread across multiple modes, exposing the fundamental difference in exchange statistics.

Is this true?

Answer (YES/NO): NO